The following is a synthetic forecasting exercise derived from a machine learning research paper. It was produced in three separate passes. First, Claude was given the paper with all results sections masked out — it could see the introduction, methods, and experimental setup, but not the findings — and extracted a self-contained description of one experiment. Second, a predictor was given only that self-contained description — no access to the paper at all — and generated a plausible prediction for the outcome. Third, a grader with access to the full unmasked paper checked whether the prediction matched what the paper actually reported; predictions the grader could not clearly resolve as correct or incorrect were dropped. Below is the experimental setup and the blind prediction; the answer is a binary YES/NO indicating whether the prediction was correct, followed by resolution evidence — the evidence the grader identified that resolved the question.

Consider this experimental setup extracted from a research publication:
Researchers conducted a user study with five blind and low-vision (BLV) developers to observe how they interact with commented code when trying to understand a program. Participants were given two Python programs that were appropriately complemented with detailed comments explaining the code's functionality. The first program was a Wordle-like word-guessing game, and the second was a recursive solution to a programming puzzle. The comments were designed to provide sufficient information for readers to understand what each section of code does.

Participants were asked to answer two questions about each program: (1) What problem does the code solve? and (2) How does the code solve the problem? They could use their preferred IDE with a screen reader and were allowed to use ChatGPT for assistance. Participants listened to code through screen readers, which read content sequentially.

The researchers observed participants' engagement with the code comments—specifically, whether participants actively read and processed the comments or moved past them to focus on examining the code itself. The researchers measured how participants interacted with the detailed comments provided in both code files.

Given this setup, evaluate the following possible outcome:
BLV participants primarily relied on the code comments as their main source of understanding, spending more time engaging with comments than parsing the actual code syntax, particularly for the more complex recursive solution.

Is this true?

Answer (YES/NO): NO